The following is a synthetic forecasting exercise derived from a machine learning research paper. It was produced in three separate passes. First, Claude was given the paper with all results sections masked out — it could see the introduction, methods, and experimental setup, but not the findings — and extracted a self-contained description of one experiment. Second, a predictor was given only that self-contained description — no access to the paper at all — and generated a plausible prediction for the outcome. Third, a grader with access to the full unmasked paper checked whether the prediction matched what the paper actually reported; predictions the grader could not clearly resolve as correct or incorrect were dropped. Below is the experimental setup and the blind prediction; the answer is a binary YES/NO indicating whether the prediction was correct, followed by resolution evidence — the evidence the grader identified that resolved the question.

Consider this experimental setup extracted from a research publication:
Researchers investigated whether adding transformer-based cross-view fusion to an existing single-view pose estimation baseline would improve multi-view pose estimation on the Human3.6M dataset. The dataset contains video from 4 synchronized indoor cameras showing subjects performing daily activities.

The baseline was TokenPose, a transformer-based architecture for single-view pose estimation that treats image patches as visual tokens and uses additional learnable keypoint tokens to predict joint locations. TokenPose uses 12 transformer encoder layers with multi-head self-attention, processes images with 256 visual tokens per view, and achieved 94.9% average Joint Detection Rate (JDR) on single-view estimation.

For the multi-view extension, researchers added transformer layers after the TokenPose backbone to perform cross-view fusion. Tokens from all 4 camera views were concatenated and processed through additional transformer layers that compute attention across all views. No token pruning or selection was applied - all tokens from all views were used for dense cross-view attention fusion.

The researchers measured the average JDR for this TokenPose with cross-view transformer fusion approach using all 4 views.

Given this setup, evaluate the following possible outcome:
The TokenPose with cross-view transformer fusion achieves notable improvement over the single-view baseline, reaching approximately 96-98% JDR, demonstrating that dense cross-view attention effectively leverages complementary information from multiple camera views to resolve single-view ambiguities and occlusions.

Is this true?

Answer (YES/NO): YES